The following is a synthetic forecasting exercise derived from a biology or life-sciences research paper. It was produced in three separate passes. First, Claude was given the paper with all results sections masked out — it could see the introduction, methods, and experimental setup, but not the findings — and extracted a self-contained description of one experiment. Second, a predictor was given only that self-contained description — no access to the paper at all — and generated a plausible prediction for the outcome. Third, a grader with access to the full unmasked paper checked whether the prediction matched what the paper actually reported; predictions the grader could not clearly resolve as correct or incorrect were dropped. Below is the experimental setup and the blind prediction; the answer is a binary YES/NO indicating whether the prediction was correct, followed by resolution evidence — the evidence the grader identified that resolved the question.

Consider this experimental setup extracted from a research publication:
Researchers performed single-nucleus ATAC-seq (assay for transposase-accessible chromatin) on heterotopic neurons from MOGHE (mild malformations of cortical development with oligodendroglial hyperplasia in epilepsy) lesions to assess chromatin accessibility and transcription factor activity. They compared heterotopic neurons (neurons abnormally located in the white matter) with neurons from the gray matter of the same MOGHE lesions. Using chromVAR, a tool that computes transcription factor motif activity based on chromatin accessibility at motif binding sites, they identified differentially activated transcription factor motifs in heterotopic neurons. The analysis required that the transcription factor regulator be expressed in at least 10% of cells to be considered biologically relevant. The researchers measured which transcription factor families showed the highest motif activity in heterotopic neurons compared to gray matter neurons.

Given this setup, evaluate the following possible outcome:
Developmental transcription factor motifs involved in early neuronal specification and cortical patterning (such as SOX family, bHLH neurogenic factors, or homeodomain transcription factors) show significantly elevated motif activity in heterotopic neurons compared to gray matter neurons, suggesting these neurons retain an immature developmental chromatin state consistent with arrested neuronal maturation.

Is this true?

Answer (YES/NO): NO